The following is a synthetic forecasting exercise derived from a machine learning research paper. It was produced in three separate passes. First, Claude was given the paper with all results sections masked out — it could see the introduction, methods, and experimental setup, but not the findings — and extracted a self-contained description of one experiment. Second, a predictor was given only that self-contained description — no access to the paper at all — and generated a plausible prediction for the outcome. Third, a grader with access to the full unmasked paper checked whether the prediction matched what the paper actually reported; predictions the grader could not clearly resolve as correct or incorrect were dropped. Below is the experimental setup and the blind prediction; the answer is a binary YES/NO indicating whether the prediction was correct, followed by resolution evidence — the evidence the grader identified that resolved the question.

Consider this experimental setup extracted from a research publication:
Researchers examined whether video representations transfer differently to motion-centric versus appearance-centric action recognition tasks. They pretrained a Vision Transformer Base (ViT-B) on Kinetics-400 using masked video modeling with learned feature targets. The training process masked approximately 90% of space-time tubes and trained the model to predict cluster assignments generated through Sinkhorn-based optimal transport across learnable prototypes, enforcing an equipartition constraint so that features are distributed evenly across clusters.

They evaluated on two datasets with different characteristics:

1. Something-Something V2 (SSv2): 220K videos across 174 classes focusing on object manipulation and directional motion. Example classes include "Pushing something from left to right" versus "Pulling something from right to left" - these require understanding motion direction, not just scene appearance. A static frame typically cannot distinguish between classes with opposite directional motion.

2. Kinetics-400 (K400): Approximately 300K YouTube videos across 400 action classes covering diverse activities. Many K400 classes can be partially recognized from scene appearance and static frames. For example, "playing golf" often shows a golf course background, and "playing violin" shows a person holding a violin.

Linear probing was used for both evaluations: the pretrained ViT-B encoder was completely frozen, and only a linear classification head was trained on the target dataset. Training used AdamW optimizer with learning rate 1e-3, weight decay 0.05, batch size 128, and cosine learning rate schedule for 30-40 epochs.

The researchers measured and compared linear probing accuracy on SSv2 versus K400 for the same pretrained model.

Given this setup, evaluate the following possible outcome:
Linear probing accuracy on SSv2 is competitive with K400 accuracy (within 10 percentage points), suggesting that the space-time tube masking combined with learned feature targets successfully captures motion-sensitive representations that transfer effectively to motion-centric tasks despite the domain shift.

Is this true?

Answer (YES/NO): NO